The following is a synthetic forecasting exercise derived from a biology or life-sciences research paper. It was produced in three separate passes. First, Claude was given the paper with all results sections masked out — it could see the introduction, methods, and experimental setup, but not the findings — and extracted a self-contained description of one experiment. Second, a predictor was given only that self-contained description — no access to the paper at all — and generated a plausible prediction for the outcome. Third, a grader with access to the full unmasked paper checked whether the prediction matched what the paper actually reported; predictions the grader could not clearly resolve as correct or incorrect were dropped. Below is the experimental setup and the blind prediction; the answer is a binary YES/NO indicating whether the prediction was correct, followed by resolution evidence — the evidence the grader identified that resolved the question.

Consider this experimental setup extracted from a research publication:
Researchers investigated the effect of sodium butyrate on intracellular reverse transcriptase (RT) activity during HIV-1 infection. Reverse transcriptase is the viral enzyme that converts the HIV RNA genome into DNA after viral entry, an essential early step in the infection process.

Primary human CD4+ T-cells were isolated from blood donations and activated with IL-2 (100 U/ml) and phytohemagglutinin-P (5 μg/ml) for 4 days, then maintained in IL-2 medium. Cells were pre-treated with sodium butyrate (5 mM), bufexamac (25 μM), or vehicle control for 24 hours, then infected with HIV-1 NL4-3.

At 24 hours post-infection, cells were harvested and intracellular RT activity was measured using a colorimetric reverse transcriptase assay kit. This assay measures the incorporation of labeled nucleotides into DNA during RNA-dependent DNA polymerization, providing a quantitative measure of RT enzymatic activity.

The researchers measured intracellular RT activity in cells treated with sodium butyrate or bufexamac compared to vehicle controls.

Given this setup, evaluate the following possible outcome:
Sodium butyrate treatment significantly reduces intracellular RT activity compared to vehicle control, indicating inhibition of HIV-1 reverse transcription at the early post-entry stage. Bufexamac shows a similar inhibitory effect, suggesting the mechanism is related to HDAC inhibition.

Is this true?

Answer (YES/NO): NO